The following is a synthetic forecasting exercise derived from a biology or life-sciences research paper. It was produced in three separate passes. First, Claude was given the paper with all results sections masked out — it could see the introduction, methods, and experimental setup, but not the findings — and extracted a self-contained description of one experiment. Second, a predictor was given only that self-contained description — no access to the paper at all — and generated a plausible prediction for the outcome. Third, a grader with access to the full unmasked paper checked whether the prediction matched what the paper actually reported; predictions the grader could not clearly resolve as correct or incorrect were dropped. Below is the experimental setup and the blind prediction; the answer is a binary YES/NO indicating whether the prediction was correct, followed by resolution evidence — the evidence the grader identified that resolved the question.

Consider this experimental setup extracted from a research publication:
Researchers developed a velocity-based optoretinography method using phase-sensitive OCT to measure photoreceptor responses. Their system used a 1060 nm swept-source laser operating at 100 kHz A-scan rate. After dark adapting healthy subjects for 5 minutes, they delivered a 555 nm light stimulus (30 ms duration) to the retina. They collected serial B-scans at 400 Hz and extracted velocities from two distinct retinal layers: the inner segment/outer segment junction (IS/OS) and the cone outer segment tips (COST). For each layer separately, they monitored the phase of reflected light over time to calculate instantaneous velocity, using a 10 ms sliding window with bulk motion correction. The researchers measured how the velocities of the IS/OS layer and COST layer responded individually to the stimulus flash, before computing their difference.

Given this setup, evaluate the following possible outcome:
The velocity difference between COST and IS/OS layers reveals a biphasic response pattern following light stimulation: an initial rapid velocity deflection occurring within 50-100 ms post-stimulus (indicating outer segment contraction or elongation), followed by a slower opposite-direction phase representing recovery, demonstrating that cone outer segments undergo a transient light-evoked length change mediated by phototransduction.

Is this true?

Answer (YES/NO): NO